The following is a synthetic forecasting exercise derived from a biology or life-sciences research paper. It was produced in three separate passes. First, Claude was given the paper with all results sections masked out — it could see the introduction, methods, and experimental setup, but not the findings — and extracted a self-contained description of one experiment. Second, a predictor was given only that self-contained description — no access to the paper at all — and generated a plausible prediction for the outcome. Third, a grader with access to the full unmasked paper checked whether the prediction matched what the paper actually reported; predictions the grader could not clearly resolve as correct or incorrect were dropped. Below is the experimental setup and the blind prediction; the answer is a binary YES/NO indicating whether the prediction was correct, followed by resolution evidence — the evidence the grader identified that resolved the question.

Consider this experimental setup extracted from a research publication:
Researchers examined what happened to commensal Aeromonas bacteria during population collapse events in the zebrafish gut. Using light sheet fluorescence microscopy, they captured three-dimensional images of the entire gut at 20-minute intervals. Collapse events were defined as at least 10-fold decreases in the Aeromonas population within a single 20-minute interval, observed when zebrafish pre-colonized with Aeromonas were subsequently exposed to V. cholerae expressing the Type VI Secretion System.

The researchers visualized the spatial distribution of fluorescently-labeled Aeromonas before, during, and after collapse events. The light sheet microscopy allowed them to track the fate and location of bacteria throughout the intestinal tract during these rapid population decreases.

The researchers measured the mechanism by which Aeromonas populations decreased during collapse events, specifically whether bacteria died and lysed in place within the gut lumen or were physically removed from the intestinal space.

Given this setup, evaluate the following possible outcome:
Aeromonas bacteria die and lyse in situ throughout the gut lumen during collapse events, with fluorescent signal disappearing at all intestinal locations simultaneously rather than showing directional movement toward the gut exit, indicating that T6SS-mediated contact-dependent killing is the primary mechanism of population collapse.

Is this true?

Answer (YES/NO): NO